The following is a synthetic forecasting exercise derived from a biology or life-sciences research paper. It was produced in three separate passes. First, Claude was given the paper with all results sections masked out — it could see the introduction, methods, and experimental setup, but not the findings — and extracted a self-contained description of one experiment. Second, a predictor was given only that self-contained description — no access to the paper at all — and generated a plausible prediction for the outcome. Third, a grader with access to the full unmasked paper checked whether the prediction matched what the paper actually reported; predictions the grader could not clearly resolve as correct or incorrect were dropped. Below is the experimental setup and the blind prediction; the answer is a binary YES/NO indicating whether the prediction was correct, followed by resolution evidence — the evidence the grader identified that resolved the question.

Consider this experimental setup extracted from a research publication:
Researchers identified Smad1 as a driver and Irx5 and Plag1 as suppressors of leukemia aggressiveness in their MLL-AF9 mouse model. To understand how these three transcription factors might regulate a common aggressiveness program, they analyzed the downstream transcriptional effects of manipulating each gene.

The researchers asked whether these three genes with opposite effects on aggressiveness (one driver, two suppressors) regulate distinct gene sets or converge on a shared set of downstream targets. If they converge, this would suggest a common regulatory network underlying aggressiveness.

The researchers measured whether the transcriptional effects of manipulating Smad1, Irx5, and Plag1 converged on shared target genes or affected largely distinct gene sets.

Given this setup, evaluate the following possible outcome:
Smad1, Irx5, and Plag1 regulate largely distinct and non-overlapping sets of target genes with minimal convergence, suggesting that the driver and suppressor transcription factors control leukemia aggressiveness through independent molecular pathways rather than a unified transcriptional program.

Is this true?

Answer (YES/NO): NO